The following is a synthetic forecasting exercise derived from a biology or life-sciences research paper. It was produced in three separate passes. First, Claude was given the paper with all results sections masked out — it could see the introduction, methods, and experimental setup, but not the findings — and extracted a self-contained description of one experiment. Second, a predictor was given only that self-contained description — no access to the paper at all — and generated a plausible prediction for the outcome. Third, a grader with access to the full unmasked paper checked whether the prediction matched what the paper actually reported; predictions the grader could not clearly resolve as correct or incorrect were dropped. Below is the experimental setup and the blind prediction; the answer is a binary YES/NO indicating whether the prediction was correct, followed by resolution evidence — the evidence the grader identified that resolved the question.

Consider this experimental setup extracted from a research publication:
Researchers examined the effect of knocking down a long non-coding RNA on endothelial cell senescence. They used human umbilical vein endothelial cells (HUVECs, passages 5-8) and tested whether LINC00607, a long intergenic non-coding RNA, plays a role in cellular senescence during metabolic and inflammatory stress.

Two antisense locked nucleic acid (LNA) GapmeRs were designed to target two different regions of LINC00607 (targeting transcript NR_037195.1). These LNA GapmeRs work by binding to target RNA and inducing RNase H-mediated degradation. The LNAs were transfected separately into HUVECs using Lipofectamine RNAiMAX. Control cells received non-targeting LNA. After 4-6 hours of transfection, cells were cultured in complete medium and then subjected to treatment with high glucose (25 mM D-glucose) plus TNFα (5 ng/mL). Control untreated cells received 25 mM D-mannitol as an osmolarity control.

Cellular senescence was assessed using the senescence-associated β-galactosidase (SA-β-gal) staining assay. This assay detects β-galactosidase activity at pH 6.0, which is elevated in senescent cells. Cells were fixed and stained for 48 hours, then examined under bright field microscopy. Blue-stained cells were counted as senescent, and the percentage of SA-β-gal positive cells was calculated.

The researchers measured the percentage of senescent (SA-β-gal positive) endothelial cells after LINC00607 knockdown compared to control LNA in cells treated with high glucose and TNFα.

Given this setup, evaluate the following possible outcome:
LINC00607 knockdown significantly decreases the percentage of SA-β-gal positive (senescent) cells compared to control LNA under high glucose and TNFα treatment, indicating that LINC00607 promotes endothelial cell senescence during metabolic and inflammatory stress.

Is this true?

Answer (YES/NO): YES